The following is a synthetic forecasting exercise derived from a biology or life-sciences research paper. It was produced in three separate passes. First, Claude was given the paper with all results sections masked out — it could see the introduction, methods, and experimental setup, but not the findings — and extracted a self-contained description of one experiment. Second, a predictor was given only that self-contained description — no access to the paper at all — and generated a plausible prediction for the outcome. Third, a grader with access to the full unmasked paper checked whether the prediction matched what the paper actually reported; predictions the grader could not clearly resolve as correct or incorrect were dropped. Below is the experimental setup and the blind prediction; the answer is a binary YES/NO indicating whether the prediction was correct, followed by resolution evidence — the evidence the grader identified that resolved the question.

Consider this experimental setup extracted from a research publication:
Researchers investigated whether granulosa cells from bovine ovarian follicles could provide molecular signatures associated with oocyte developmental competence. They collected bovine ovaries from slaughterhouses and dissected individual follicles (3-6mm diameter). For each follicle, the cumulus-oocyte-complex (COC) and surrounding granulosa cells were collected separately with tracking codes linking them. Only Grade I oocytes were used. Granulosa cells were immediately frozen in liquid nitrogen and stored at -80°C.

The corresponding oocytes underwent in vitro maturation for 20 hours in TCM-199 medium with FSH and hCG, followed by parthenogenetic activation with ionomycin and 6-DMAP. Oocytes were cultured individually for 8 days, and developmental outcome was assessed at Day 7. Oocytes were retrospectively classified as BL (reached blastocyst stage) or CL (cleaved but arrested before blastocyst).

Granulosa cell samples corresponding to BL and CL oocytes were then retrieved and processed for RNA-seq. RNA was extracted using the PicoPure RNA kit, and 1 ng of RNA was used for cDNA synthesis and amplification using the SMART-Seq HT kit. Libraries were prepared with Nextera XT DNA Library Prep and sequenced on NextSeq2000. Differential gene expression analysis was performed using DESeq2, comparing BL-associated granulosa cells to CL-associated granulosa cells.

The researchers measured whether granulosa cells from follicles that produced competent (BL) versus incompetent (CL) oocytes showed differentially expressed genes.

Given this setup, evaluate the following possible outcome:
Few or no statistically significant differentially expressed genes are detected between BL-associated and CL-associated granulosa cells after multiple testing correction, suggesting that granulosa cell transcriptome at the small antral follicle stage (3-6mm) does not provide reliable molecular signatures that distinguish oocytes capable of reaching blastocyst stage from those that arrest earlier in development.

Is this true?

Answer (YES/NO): NO